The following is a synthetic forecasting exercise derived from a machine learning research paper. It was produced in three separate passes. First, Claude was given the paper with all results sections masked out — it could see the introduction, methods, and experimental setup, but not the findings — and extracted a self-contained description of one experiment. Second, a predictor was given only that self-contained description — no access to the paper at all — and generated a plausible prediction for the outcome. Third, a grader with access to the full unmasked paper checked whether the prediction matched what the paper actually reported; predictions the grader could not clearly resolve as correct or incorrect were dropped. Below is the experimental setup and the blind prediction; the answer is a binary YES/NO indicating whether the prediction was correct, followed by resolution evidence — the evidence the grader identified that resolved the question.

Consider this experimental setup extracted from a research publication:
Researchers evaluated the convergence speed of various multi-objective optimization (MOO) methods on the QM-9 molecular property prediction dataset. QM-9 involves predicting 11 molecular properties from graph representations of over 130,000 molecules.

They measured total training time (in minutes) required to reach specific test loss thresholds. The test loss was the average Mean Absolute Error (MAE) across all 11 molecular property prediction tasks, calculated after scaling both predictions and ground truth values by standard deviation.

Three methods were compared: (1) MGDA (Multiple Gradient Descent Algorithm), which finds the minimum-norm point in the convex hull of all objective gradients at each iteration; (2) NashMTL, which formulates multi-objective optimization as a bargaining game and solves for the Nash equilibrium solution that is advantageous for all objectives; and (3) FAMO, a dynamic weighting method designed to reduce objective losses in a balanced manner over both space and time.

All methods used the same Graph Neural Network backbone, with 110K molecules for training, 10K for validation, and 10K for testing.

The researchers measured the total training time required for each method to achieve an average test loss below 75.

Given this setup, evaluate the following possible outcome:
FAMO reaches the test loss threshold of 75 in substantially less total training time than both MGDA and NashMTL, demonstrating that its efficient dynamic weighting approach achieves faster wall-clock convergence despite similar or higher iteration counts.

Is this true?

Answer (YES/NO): YES